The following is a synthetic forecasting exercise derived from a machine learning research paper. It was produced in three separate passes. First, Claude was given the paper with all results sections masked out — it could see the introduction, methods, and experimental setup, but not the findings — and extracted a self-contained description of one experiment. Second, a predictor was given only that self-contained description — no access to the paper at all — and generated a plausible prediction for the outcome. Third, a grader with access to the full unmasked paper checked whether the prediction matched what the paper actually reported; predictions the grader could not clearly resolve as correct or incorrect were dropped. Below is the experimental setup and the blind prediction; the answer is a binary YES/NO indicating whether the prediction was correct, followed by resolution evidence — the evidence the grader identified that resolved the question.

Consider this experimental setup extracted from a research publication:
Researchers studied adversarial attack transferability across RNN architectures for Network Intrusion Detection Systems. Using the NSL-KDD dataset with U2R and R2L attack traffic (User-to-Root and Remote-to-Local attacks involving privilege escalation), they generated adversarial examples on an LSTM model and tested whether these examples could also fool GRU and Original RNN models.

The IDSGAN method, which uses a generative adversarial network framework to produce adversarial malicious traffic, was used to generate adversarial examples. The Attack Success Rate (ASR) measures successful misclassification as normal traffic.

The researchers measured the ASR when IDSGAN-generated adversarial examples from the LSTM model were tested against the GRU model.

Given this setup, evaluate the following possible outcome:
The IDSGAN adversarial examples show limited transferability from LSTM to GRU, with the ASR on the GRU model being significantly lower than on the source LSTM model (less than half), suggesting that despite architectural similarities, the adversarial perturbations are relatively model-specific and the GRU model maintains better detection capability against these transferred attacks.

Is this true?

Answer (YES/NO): NO